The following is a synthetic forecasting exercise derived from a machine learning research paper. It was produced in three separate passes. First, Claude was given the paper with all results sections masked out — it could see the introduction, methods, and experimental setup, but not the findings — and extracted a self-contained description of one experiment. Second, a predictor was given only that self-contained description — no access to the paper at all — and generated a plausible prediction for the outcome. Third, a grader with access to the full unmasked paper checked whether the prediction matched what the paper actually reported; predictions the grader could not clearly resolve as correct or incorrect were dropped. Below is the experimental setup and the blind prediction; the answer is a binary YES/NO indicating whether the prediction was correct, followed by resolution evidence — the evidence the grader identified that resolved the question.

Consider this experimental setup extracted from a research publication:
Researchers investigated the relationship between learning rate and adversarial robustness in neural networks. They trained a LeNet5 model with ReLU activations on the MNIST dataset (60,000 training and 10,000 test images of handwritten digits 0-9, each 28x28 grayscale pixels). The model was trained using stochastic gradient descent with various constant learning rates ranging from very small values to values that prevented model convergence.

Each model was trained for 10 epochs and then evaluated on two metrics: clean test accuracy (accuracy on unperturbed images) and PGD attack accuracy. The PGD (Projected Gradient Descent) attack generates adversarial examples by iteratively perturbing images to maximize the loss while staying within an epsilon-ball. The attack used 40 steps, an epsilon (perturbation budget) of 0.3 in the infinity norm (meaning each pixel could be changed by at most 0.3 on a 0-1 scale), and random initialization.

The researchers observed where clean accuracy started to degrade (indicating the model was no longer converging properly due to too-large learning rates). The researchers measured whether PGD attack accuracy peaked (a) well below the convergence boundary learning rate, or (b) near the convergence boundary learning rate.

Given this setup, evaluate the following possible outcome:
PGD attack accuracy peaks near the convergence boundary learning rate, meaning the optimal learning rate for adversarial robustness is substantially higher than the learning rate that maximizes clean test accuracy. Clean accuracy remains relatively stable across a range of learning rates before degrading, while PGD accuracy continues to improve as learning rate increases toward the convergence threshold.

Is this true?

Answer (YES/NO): YES